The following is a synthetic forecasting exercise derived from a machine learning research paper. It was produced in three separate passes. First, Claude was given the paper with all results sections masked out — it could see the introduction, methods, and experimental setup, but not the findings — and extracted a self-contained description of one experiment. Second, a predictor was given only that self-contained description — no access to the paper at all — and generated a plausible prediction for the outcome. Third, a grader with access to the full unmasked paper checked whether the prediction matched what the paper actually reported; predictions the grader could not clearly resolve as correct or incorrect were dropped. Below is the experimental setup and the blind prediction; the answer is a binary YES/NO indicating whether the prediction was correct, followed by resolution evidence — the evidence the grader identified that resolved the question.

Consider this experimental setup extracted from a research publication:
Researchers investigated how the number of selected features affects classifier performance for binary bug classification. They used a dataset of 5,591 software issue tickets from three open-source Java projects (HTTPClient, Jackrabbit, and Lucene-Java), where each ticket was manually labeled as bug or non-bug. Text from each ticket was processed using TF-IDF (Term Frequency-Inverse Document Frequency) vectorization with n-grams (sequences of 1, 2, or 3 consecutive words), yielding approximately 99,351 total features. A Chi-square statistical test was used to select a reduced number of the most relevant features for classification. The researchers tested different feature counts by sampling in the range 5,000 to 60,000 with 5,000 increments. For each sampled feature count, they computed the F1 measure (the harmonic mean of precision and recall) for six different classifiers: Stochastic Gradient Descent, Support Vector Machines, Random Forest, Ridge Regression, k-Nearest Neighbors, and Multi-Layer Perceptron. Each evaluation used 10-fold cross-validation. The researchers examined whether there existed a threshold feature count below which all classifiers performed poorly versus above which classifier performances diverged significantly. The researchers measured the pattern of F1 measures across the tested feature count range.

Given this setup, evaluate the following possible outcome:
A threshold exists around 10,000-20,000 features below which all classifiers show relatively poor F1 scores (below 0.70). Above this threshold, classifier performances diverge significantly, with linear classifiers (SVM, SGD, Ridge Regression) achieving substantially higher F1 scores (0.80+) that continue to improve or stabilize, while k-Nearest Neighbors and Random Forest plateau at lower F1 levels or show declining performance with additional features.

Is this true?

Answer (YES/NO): NO